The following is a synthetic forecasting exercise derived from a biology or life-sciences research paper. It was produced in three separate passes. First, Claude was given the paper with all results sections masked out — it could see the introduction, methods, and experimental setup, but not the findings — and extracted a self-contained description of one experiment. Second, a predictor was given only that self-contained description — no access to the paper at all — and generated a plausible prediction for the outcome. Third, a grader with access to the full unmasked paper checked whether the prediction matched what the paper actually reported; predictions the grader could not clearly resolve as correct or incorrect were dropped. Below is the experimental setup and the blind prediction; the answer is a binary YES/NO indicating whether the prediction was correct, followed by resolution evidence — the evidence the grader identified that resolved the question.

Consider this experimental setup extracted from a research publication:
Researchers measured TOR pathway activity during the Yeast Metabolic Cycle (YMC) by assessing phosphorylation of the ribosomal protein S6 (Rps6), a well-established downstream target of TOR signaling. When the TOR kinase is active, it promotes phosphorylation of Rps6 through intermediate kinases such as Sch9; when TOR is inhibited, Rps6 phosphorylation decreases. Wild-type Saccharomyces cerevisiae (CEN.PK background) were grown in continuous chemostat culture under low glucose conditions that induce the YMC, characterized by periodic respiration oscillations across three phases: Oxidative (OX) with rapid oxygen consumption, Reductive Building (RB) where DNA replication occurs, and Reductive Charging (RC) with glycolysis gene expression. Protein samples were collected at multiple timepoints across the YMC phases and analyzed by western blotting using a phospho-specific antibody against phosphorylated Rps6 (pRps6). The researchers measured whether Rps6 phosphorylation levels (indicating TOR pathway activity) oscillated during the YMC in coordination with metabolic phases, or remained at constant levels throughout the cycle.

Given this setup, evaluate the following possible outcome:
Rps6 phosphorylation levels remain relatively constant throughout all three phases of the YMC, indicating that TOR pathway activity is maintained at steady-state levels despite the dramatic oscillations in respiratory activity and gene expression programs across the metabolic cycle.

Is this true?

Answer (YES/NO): NO